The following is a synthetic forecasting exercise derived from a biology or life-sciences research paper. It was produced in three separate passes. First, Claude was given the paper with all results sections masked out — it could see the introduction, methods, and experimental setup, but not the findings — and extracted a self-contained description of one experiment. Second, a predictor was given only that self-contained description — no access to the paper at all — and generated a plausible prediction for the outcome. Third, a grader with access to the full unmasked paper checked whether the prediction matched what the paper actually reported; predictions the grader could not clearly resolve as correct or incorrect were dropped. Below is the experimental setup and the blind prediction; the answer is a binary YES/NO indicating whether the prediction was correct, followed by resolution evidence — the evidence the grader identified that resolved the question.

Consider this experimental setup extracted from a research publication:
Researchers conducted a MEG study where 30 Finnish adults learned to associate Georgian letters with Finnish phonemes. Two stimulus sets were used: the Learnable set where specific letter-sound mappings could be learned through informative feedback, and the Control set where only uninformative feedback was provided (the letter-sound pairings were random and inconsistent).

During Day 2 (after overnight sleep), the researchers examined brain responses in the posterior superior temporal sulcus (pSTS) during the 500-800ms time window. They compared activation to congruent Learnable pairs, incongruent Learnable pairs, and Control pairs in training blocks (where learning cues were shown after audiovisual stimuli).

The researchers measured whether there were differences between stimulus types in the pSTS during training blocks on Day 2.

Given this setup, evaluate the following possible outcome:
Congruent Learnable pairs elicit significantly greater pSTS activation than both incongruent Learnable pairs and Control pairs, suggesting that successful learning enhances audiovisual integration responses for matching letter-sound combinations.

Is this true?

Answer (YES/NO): NO